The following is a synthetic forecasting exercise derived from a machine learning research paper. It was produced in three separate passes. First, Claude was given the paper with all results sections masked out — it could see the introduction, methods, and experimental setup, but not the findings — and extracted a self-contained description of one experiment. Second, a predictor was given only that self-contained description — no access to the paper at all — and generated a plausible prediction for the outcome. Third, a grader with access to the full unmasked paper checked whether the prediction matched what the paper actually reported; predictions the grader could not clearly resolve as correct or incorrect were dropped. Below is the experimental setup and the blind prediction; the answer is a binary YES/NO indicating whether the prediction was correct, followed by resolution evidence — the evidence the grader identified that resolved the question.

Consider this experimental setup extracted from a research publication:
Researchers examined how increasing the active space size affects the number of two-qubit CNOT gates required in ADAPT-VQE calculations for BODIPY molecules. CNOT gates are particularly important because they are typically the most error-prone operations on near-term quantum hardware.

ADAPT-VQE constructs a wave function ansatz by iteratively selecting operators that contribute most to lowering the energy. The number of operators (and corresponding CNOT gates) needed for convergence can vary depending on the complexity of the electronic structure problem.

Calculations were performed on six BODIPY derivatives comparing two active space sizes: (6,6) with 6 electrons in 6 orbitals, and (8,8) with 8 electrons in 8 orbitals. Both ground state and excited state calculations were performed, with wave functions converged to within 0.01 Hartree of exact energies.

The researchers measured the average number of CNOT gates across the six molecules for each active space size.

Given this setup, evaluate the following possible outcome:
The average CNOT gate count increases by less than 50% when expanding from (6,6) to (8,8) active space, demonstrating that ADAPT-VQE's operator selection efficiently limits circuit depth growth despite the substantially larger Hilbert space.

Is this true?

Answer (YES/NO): NO